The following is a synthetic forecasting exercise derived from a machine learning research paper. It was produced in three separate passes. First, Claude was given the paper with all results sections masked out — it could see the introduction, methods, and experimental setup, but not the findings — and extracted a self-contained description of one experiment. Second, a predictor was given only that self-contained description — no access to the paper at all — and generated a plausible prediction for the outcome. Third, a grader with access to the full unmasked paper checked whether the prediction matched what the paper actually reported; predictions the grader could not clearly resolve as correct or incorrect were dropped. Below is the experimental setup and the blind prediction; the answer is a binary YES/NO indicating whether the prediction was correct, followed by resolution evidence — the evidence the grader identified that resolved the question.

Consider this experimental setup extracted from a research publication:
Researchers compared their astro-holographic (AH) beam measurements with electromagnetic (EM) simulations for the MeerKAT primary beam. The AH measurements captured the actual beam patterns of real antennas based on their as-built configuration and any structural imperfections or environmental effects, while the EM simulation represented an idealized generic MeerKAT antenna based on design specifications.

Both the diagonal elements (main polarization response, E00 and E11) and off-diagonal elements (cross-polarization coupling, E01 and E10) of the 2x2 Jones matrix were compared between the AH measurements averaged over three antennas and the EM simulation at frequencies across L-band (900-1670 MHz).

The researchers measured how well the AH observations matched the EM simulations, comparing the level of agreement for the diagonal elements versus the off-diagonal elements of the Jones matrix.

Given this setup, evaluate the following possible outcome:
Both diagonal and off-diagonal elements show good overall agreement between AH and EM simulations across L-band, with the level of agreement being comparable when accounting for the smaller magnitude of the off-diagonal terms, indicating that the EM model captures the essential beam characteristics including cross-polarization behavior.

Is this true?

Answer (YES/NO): NO